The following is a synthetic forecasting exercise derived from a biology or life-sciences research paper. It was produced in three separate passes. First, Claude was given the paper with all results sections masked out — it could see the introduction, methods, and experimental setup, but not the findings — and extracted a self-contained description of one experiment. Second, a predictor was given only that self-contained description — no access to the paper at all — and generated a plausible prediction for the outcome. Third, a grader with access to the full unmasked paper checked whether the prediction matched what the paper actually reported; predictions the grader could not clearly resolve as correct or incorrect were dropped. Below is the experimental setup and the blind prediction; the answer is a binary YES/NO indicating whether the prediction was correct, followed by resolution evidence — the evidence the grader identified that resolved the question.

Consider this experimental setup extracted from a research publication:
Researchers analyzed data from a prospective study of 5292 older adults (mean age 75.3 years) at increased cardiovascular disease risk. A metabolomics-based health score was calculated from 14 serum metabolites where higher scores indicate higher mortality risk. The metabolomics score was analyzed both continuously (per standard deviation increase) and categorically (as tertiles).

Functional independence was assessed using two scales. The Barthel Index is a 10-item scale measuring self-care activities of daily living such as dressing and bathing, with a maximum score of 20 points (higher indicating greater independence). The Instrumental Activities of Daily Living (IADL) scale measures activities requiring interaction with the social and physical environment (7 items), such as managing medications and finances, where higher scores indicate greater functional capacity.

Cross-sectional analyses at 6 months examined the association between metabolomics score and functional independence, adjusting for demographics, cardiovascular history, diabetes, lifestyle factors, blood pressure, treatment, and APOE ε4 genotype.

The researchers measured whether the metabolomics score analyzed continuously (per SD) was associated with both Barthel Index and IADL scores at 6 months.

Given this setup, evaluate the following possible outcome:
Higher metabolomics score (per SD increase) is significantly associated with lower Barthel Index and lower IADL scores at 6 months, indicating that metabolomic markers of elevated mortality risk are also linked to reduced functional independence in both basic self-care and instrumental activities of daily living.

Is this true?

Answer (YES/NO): YES